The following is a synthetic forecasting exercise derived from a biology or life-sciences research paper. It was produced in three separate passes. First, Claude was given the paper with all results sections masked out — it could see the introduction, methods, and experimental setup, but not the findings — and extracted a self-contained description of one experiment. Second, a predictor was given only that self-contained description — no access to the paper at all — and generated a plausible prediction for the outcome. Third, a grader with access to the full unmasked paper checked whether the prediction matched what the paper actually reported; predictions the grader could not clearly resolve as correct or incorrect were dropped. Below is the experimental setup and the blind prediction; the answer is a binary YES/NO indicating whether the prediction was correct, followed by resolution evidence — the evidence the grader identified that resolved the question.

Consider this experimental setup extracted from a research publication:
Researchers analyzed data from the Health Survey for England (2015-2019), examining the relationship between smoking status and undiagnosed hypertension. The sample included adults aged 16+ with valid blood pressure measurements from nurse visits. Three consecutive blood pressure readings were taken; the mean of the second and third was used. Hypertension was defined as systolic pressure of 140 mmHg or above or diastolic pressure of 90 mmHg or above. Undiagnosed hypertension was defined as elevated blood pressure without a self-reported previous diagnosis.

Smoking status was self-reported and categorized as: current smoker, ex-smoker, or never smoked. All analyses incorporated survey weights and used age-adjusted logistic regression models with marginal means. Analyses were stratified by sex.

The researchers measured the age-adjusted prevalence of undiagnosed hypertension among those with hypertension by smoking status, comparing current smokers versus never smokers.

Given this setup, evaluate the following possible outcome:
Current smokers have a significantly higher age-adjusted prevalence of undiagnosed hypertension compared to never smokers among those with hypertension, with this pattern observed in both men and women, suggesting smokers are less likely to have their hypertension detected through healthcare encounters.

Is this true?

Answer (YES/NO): NO